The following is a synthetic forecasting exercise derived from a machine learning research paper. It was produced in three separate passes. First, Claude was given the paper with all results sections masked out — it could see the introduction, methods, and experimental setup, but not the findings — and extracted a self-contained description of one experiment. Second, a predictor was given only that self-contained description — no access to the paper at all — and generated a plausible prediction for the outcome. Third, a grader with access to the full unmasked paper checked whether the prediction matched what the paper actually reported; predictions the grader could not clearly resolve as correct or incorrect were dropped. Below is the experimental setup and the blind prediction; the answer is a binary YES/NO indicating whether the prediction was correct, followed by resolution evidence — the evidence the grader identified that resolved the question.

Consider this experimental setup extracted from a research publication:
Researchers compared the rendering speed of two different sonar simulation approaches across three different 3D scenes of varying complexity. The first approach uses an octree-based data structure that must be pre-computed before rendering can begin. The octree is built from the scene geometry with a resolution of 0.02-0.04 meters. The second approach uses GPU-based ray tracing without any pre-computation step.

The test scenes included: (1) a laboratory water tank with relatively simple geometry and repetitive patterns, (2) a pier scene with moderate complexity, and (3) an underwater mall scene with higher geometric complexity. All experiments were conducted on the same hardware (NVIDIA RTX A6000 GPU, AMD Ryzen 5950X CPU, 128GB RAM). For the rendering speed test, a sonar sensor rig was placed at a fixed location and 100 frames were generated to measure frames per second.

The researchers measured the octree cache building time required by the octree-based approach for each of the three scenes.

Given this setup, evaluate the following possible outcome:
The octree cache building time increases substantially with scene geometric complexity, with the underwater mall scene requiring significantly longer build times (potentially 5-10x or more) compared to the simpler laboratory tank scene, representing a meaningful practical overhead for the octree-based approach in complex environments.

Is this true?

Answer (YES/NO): NO